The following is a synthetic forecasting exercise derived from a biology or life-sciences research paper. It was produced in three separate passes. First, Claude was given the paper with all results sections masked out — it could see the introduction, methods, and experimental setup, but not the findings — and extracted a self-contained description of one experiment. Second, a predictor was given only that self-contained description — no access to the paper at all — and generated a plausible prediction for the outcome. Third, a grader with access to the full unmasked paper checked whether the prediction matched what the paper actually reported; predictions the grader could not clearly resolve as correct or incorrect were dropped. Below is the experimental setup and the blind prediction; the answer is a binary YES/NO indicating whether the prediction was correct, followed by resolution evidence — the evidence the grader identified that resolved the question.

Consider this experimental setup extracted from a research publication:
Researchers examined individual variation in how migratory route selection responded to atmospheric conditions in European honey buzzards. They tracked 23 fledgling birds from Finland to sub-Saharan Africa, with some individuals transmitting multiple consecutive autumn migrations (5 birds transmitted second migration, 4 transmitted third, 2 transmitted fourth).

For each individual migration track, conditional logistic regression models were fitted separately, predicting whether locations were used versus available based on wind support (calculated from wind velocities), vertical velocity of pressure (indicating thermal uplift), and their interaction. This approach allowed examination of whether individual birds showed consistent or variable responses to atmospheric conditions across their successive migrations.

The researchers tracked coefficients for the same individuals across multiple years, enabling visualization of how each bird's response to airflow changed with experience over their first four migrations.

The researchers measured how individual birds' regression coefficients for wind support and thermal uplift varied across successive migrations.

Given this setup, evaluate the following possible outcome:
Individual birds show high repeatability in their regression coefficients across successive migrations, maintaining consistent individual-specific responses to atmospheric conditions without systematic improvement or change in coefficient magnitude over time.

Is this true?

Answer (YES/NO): NO